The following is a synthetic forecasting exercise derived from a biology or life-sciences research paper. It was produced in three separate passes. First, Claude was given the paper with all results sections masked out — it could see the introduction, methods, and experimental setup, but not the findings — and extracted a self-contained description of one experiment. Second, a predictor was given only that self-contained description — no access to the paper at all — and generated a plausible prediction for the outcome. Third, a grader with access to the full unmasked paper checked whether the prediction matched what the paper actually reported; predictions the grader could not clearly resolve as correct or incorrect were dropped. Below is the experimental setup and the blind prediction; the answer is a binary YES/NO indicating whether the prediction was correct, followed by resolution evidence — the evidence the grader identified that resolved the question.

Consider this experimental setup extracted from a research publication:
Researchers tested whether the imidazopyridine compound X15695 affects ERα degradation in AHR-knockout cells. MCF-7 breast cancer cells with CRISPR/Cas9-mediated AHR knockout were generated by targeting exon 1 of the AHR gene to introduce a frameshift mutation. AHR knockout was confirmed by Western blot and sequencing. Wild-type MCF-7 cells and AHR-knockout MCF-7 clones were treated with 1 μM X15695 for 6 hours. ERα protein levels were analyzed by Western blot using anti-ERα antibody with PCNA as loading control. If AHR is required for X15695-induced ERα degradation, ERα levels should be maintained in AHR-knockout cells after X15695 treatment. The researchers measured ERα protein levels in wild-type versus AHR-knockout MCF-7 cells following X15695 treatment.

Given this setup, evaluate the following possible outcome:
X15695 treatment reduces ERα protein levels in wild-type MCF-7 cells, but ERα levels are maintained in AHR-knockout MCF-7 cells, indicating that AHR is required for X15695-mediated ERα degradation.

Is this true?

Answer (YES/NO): YES